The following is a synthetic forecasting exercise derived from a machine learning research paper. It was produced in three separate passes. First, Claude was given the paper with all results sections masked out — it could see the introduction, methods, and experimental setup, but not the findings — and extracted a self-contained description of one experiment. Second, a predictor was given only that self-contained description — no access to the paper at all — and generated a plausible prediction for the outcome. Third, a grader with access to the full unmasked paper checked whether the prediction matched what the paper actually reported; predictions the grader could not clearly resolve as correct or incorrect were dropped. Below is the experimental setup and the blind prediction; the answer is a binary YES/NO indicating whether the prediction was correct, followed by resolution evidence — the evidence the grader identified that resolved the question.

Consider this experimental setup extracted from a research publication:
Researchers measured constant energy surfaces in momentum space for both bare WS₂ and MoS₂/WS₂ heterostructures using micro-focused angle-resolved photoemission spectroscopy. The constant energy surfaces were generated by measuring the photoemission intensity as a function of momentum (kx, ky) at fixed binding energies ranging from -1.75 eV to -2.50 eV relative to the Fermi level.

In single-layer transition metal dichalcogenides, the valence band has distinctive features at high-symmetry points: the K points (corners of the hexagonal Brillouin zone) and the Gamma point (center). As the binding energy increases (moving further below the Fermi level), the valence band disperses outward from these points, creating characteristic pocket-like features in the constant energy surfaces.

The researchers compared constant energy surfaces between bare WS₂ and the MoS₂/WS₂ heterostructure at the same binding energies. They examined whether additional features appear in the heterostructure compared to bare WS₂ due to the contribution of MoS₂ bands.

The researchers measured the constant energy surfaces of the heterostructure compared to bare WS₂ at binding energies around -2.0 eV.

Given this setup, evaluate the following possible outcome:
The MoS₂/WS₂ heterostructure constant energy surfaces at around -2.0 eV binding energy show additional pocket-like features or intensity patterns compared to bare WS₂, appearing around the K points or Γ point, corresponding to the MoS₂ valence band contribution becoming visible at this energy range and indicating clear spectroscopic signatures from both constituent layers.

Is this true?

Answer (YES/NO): YES